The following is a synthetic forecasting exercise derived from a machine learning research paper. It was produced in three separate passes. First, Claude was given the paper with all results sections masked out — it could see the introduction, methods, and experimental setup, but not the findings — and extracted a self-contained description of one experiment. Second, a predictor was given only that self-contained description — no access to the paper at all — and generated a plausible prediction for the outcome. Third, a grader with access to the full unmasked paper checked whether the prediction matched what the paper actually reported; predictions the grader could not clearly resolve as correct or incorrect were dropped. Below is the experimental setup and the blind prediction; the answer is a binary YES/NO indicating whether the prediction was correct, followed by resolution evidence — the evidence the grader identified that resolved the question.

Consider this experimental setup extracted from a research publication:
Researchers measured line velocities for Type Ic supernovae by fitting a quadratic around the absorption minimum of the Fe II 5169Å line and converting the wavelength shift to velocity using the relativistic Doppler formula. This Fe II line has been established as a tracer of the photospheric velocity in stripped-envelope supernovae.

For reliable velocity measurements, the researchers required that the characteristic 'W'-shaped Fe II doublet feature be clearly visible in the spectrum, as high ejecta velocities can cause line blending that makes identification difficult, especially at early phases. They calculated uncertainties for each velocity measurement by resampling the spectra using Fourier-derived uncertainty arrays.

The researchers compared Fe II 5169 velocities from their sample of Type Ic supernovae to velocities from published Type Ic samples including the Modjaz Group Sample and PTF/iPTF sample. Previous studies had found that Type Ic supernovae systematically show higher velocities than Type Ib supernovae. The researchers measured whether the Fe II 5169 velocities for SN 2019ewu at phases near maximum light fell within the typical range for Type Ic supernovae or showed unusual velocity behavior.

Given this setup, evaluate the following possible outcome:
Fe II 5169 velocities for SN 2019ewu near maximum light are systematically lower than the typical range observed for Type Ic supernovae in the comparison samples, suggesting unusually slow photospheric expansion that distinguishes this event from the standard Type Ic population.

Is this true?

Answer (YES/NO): NO